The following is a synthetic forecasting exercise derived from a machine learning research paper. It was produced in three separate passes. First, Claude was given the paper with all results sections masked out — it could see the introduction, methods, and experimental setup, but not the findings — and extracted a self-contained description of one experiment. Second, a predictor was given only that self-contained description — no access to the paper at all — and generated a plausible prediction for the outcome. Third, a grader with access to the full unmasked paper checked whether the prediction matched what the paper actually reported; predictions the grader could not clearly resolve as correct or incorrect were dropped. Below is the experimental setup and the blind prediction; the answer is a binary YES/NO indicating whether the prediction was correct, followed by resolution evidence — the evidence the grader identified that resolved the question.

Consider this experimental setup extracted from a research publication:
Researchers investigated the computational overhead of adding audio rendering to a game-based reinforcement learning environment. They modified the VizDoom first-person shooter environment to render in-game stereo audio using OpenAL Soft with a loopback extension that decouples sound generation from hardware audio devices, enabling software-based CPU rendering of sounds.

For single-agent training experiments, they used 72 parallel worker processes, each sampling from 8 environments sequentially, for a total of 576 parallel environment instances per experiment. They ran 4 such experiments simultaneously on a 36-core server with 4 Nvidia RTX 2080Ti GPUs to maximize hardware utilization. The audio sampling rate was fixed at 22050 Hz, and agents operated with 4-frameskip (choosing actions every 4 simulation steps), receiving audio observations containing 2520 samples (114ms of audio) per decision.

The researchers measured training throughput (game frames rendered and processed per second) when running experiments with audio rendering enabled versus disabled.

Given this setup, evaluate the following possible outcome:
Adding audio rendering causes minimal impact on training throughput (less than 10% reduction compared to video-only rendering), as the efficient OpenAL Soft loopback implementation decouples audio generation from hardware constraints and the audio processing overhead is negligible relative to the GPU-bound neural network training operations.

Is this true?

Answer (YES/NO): NO